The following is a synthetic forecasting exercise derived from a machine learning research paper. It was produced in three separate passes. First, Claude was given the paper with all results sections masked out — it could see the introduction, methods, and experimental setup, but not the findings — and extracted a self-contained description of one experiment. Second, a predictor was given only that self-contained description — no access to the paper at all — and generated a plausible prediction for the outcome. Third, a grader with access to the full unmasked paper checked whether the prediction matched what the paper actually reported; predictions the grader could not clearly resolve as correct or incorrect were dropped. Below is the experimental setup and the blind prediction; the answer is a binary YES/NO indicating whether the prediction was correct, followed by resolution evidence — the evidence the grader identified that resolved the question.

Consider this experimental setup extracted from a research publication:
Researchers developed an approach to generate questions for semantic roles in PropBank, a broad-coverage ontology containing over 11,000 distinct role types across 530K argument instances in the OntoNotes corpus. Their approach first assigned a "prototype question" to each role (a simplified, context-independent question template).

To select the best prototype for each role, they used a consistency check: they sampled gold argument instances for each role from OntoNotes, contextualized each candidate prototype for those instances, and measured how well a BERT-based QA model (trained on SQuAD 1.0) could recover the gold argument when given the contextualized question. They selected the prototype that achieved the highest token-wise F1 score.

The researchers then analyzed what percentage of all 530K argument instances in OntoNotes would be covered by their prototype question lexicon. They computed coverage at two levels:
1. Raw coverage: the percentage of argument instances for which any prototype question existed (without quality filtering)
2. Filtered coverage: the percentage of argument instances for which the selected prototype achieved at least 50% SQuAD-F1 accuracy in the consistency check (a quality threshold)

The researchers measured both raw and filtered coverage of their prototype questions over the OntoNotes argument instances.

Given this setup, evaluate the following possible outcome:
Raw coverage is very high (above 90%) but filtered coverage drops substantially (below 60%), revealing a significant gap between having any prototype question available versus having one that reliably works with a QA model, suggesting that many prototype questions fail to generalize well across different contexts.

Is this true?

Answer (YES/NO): NO